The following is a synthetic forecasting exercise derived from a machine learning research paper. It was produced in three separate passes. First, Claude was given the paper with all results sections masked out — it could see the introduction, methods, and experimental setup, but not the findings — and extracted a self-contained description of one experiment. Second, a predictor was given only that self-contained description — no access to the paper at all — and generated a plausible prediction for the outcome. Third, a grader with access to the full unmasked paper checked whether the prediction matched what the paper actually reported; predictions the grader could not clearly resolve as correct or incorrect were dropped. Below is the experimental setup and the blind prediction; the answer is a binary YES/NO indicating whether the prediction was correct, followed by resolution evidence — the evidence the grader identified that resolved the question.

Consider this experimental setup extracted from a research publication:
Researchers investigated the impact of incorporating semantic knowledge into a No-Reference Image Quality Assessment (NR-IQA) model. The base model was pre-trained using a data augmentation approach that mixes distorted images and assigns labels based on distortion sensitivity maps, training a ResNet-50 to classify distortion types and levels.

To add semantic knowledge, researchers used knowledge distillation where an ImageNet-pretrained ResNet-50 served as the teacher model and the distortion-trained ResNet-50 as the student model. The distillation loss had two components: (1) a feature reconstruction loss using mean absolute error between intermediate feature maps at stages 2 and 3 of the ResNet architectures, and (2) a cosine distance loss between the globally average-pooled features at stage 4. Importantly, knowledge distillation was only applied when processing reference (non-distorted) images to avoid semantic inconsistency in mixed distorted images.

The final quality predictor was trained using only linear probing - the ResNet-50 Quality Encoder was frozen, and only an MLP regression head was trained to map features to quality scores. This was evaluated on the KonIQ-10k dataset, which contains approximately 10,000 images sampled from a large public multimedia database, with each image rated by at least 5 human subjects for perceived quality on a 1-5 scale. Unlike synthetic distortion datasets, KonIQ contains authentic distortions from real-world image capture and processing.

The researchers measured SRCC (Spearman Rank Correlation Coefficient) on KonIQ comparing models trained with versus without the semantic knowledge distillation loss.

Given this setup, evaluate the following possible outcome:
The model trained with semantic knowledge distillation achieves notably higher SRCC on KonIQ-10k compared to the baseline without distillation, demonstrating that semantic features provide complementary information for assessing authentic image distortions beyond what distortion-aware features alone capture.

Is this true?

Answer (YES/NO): YES